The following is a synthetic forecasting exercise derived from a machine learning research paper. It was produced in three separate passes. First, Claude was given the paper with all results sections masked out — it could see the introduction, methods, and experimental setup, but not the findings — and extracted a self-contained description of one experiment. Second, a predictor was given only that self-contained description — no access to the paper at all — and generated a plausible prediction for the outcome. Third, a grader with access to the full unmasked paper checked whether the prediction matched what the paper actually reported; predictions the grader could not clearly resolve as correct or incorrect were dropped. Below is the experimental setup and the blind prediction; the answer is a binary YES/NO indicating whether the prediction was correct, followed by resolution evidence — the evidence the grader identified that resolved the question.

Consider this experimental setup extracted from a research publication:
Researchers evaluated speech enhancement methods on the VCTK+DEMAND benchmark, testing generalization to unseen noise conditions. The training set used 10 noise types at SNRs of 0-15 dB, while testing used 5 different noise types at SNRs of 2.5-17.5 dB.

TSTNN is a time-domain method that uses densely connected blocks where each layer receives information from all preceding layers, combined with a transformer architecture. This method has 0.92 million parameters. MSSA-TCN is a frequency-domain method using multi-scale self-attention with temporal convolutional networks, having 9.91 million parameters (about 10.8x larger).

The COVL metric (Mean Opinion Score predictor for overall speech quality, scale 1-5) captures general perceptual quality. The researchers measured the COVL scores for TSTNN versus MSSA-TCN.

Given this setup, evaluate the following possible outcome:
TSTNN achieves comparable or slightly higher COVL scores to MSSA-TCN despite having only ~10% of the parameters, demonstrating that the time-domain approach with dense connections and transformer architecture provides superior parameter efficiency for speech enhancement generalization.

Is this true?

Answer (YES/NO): NO